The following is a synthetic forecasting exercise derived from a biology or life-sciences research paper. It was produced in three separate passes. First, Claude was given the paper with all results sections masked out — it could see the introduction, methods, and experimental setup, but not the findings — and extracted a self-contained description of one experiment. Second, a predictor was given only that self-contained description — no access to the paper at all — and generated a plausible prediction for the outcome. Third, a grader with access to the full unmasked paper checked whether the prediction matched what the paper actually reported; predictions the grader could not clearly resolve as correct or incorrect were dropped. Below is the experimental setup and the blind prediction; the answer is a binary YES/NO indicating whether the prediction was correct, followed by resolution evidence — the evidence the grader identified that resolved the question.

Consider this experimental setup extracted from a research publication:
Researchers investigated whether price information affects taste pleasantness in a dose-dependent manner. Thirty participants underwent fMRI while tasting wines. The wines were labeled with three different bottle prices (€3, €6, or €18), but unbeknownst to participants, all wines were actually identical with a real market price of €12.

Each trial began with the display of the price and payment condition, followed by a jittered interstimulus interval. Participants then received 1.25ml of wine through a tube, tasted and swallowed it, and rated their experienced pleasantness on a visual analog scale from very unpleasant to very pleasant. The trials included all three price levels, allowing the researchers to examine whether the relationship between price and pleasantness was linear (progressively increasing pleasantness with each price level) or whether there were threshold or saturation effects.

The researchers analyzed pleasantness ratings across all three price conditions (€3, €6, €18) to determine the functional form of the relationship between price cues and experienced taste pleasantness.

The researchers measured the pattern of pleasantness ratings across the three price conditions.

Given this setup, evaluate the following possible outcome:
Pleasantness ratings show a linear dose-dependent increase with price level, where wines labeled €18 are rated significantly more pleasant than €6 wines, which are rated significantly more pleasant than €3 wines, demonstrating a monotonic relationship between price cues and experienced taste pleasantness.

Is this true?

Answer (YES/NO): YES